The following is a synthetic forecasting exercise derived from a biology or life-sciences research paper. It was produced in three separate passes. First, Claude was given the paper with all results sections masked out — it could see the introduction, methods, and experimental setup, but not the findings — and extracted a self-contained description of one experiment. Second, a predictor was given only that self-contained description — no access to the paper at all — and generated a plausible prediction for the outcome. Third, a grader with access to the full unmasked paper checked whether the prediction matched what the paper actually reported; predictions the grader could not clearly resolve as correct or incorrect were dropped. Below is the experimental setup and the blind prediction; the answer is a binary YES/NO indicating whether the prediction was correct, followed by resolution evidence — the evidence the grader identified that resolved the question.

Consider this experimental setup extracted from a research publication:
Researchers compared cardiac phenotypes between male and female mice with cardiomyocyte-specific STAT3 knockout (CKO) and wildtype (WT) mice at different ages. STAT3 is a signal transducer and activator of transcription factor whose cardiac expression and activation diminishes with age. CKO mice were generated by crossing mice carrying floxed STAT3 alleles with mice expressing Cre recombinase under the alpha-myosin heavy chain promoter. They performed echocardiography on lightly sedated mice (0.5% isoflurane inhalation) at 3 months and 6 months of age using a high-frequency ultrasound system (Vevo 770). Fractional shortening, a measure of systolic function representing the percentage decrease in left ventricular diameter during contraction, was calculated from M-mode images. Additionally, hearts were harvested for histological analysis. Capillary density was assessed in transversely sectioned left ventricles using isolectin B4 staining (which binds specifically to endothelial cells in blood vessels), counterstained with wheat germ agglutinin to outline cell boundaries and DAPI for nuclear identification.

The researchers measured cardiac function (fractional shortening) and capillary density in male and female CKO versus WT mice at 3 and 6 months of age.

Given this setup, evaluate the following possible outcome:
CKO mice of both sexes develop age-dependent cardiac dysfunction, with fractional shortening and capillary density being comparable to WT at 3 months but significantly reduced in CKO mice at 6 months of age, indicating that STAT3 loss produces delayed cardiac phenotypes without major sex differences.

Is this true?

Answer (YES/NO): NO